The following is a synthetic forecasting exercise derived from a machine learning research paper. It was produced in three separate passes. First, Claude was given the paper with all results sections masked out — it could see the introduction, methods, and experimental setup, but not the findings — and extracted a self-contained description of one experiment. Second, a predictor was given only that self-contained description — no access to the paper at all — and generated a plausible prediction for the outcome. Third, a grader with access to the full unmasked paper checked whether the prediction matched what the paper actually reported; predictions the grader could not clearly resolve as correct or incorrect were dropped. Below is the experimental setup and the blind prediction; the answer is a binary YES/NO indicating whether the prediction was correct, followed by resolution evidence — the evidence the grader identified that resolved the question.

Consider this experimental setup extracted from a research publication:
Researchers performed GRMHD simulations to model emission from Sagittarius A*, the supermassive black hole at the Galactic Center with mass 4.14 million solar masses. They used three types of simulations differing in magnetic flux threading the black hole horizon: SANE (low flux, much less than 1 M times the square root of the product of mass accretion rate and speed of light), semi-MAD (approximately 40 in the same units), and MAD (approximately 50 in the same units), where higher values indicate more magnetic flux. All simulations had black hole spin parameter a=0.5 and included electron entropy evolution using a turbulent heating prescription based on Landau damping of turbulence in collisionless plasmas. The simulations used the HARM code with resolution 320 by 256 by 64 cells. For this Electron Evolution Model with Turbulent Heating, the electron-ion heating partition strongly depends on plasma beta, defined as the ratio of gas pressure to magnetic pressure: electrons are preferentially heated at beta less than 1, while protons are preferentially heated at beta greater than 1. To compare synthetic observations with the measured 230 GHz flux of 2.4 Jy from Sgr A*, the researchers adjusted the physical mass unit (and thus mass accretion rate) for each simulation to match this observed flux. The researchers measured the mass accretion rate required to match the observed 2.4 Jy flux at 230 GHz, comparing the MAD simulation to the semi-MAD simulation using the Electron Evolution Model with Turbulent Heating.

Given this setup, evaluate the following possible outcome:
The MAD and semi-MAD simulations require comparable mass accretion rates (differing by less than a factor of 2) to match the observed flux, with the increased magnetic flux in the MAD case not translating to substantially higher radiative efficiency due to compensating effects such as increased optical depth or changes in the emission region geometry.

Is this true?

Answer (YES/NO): NO